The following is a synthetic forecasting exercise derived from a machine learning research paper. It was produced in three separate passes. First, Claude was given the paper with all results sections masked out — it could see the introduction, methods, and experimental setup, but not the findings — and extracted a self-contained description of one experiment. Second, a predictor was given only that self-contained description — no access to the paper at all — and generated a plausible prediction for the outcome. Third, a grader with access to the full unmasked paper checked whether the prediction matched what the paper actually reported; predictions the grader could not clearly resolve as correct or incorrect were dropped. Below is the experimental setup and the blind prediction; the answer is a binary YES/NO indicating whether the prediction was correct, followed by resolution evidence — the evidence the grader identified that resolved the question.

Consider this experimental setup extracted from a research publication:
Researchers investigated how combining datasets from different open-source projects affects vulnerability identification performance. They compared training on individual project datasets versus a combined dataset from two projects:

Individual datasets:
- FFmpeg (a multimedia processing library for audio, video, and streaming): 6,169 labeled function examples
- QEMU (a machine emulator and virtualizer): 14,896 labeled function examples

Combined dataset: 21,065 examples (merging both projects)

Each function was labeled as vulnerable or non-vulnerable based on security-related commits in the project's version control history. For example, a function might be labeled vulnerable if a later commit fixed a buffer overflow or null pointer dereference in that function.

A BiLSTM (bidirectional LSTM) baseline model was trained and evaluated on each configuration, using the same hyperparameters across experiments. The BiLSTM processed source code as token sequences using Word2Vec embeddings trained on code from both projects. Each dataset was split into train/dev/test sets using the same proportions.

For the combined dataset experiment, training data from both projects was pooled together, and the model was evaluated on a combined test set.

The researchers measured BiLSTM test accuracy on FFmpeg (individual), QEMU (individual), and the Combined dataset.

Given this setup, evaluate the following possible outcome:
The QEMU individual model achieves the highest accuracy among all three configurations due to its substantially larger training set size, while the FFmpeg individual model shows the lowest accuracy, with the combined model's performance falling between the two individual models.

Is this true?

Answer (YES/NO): YES